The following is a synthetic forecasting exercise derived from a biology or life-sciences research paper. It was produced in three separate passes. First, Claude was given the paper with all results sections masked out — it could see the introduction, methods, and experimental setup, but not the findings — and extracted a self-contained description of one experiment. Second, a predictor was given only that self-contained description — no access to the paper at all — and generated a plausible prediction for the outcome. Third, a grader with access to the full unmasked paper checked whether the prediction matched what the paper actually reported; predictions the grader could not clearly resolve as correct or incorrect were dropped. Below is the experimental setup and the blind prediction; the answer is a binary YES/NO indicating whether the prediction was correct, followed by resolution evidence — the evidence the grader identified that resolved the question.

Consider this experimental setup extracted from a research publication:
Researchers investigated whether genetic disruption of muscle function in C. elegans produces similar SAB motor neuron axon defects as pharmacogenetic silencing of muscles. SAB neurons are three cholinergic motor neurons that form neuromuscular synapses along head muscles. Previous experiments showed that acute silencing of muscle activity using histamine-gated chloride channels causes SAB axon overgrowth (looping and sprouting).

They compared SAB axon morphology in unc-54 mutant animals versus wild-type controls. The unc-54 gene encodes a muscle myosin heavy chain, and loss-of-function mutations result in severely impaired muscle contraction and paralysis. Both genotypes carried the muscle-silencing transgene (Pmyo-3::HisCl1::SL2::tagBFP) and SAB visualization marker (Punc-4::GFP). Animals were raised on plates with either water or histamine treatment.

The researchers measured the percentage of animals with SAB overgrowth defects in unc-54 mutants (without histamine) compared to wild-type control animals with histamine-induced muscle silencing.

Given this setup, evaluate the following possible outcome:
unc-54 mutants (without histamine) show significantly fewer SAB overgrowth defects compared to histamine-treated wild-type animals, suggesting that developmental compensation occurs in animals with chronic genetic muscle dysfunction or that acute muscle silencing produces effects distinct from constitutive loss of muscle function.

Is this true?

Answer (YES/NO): NO